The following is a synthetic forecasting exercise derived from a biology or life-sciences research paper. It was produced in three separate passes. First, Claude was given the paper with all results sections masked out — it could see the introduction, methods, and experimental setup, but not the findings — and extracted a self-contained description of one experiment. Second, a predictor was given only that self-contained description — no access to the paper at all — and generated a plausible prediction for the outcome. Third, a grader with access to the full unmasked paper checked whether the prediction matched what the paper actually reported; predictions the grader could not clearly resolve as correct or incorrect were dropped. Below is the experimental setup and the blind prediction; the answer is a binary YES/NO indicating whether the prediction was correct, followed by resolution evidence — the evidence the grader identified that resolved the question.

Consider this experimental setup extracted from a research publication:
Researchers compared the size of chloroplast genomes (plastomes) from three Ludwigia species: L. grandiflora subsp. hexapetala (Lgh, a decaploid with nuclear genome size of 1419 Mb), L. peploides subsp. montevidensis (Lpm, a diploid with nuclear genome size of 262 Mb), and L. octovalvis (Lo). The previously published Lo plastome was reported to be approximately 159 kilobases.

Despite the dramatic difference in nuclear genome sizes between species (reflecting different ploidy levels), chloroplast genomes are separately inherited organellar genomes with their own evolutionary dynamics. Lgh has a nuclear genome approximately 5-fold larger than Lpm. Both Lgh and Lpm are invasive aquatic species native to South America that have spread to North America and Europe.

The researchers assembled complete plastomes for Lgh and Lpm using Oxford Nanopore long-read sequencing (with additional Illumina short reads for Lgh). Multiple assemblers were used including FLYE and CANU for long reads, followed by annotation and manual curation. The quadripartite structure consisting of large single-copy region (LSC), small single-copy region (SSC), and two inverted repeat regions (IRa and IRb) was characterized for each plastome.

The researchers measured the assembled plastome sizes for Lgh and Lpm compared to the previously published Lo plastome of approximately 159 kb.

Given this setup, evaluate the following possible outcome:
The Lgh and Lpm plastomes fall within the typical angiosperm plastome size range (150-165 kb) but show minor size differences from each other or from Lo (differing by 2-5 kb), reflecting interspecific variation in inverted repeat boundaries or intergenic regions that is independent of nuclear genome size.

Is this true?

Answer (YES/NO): NO